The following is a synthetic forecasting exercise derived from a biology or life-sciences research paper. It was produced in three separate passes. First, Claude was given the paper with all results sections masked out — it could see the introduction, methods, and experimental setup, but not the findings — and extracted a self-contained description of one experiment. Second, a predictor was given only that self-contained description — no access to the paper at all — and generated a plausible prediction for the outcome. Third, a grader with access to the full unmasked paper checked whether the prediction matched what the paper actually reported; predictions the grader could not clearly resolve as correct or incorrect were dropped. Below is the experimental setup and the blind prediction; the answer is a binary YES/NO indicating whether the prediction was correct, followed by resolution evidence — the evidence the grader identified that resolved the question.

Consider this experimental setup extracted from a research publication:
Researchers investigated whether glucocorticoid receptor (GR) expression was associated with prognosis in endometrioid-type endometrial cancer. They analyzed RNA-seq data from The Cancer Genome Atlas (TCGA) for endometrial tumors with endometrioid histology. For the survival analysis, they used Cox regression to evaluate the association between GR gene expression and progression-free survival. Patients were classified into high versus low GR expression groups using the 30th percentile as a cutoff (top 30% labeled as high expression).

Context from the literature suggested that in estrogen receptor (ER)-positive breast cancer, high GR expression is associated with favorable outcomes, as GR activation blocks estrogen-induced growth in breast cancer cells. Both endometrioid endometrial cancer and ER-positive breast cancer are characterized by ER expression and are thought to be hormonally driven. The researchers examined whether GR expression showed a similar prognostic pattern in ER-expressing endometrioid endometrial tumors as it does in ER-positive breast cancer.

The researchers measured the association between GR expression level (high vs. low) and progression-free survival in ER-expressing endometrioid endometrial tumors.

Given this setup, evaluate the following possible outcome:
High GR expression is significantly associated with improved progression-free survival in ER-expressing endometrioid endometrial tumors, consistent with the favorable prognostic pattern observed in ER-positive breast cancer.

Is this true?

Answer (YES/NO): NO